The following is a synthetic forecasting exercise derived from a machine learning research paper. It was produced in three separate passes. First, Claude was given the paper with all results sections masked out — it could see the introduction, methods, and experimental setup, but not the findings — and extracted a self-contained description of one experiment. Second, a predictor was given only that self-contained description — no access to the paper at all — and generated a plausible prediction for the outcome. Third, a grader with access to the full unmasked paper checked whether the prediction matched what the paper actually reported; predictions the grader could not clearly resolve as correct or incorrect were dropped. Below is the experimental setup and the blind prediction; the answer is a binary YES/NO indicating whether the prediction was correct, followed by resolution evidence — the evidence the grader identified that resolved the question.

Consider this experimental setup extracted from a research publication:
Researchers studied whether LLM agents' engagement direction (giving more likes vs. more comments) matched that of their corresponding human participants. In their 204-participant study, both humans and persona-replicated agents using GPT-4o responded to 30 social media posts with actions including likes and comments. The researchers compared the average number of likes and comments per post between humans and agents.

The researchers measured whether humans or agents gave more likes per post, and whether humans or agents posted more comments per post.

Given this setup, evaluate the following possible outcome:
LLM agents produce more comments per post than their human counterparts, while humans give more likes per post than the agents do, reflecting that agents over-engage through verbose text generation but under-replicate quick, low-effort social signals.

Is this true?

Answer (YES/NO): YES